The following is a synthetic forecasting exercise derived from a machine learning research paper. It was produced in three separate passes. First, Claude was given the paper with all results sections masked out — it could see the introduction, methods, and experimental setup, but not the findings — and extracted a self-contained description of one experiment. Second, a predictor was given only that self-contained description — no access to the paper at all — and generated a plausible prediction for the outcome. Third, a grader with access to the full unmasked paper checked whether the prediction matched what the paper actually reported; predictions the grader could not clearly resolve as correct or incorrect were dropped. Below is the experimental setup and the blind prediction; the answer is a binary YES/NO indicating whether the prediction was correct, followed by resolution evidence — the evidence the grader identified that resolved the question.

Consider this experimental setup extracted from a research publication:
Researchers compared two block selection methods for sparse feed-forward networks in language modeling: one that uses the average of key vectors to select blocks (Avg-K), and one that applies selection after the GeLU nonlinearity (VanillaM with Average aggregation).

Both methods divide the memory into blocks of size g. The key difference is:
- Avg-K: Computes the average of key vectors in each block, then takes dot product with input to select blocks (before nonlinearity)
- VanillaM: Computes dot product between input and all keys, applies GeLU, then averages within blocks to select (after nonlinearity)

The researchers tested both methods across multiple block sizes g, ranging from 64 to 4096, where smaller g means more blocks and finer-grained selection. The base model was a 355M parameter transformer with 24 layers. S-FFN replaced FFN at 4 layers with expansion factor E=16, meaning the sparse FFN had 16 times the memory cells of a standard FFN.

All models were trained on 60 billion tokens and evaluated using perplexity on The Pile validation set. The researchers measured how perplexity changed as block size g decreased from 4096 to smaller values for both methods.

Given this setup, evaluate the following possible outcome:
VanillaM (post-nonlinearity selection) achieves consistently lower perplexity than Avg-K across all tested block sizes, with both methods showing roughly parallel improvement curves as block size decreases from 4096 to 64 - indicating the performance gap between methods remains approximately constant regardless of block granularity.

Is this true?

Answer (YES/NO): NO